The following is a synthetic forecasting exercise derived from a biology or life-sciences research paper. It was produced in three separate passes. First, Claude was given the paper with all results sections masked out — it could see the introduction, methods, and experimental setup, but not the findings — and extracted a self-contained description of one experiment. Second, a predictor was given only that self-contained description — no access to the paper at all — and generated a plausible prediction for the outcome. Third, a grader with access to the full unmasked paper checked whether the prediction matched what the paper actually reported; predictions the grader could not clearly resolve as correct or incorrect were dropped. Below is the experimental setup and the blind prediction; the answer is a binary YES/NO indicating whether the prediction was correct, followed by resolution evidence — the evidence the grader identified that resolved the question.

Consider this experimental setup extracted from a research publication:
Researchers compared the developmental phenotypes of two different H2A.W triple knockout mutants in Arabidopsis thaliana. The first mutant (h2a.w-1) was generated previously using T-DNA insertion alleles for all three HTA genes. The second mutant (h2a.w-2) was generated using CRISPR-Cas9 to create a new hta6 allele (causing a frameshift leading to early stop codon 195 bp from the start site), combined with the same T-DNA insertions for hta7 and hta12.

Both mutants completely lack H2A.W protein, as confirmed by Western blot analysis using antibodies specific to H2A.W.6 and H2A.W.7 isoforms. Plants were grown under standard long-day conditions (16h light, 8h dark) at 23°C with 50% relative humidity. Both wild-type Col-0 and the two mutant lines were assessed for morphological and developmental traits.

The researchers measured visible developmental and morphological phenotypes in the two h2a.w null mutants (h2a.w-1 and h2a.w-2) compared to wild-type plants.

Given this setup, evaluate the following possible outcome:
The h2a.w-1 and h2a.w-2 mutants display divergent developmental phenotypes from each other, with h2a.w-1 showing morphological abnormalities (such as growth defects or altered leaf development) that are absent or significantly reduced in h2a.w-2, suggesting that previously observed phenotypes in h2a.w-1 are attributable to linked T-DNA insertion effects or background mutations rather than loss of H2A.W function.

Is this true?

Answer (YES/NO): YES